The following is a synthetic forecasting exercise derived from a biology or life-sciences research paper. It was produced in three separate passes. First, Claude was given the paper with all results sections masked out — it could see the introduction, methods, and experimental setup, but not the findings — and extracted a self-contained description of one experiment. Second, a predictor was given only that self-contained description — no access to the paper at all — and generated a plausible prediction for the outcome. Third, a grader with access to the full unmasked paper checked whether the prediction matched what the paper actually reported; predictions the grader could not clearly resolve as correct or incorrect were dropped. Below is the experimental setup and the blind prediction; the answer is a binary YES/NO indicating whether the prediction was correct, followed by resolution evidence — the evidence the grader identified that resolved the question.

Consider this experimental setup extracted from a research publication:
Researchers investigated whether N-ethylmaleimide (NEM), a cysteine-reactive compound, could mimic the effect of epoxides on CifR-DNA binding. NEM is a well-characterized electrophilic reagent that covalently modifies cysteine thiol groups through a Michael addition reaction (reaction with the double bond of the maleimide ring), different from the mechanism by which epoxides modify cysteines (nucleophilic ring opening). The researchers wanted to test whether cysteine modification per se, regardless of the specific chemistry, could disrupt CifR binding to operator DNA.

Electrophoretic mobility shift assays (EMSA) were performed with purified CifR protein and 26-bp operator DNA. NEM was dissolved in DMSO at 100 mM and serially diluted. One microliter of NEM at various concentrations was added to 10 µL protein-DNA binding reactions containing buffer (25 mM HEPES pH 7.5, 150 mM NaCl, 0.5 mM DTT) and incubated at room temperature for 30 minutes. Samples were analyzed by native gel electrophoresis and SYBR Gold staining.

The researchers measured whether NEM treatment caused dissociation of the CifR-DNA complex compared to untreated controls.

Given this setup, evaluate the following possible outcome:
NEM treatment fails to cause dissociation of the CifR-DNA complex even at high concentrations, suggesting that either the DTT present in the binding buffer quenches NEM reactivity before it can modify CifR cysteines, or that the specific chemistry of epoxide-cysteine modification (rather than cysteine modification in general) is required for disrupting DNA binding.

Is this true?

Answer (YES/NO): NO